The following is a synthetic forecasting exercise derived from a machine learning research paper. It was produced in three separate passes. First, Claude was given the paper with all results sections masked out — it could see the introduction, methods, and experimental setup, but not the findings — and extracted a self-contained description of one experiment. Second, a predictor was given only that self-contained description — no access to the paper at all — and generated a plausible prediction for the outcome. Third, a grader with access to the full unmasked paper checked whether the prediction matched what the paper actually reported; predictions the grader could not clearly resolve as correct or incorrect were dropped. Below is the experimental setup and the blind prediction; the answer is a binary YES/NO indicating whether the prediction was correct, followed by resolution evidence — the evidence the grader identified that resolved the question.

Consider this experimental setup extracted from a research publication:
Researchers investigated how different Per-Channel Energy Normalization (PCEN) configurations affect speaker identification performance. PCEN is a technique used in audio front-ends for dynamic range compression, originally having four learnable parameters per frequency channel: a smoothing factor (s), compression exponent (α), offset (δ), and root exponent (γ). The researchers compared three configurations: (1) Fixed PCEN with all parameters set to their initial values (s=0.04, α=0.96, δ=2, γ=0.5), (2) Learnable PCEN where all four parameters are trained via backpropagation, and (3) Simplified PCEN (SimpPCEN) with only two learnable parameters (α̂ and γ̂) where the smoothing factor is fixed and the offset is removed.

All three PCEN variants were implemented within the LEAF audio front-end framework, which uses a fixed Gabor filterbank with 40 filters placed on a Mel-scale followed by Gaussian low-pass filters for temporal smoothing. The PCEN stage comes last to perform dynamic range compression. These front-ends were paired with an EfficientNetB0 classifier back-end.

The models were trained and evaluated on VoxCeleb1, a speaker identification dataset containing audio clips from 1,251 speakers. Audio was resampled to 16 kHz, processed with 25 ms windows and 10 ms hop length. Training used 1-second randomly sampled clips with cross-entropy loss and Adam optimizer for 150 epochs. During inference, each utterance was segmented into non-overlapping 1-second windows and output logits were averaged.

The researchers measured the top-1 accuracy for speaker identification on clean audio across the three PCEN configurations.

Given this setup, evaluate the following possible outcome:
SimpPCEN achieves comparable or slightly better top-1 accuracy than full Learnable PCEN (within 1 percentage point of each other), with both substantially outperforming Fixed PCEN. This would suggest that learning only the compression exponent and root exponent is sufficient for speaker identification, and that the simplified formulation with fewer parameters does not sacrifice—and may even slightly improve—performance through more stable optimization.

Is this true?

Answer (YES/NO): NO